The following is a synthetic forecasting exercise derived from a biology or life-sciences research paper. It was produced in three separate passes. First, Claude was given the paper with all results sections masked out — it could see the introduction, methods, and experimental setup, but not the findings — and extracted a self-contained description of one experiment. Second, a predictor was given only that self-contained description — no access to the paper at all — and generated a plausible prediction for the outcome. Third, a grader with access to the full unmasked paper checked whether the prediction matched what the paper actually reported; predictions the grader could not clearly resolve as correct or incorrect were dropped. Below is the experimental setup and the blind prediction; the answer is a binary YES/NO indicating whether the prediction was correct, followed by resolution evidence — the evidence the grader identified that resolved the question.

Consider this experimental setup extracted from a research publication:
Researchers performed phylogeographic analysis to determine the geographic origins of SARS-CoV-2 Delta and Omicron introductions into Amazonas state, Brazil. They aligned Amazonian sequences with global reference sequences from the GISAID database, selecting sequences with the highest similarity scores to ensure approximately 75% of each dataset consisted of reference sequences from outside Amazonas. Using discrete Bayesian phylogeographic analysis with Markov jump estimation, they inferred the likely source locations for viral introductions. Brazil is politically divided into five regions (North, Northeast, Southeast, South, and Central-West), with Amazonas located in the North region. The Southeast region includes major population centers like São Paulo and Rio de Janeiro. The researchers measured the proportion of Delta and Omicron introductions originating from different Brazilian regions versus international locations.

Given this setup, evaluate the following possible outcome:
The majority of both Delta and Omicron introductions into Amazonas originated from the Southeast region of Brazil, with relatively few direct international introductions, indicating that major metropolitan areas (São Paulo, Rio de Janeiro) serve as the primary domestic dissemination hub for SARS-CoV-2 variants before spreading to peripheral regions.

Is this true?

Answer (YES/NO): NO